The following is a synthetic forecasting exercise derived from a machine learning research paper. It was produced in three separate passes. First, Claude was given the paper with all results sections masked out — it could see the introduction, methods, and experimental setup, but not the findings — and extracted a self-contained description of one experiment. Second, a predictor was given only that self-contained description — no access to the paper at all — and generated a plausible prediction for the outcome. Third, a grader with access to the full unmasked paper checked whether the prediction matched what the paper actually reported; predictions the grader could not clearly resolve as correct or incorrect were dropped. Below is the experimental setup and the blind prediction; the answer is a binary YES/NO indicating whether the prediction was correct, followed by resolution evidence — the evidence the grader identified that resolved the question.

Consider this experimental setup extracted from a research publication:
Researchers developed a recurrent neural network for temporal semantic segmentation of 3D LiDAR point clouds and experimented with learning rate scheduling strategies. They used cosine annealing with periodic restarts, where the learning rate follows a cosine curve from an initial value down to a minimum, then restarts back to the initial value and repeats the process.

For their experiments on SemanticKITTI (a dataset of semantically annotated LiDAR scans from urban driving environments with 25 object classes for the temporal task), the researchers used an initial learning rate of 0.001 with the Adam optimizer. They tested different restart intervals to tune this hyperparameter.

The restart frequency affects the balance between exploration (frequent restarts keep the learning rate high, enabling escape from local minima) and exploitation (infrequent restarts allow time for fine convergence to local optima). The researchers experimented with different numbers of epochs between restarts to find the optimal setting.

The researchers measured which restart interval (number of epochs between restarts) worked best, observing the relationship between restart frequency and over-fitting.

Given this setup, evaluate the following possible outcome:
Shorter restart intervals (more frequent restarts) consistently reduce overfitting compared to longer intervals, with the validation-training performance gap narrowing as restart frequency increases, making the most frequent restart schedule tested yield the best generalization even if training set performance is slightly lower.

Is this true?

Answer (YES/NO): NO